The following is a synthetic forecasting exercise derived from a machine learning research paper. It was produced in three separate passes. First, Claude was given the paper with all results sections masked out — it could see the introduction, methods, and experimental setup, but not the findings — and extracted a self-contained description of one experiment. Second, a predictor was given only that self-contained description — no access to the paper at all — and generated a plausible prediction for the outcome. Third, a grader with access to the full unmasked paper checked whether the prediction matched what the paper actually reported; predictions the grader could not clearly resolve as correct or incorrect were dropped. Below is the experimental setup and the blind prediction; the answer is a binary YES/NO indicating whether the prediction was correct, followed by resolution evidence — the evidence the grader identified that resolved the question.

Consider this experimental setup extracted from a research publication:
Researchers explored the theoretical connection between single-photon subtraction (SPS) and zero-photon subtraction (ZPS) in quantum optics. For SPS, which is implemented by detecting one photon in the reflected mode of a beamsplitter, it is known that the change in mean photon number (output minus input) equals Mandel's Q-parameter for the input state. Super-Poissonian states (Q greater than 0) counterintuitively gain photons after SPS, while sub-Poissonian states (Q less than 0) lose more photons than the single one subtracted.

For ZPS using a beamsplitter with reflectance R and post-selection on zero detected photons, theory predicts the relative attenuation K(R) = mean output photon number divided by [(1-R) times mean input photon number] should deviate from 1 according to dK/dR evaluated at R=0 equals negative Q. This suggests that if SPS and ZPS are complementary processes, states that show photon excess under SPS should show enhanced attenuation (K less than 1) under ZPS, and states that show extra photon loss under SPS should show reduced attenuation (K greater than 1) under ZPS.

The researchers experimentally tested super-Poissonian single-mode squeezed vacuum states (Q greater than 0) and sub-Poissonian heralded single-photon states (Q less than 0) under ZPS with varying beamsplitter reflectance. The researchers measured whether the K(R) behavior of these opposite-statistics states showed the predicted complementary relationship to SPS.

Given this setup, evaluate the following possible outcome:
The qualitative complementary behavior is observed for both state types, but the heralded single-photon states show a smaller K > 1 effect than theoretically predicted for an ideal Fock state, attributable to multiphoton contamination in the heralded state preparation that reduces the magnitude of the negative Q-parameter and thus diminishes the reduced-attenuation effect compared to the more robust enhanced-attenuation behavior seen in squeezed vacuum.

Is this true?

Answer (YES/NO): NO